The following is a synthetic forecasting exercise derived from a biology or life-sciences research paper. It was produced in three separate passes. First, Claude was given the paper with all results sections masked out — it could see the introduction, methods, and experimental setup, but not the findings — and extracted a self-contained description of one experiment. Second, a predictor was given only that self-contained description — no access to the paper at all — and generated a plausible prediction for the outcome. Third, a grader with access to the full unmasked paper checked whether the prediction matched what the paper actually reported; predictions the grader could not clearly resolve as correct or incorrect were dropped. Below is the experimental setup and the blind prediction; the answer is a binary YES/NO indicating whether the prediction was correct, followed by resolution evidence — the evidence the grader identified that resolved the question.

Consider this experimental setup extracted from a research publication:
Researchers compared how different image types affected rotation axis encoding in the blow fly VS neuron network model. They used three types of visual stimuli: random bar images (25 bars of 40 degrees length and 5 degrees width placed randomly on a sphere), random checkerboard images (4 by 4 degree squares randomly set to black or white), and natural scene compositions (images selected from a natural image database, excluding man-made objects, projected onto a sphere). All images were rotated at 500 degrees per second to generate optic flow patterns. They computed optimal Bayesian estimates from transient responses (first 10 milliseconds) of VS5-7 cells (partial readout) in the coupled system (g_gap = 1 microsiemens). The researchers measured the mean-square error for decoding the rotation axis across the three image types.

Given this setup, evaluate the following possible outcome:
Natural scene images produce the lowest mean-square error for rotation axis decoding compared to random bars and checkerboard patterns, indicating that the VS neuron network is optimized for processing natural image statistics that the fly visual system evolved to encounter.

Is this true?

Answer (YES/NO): NO